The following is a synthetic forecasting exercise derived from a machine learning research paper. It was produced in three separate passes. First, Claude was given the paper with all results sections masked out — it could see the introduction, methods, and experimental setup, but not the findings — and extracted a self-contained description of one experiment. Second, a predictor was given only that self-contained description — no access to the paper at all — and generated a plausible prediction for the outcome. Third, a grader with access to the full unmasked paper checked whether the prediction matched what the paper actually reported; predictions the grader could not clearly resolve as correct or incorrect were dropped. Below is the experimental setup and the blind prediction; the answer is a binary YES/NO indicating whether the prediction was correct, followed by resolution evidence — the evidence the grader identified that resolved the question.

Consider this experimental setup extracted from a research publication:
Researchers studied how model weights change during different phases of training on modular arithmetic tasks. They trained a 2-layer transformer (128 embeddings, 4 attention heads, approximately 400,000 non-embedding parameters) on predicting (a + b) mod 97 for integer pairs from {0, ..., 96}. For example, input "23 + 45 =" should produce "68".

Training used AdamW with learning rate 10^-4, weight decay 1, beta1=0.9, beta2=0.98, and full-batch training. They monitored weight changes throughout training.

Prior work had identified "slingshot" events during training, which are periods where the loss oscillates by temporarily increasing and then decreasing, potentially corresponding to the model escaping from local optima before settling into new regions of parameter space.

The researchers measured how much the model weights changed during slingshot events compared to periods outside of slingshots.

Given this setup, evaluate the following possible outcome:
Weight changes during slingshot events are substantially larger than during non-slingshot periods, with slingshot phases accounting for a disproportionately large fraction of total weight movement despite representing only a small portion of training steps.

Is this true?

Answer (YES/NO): YES